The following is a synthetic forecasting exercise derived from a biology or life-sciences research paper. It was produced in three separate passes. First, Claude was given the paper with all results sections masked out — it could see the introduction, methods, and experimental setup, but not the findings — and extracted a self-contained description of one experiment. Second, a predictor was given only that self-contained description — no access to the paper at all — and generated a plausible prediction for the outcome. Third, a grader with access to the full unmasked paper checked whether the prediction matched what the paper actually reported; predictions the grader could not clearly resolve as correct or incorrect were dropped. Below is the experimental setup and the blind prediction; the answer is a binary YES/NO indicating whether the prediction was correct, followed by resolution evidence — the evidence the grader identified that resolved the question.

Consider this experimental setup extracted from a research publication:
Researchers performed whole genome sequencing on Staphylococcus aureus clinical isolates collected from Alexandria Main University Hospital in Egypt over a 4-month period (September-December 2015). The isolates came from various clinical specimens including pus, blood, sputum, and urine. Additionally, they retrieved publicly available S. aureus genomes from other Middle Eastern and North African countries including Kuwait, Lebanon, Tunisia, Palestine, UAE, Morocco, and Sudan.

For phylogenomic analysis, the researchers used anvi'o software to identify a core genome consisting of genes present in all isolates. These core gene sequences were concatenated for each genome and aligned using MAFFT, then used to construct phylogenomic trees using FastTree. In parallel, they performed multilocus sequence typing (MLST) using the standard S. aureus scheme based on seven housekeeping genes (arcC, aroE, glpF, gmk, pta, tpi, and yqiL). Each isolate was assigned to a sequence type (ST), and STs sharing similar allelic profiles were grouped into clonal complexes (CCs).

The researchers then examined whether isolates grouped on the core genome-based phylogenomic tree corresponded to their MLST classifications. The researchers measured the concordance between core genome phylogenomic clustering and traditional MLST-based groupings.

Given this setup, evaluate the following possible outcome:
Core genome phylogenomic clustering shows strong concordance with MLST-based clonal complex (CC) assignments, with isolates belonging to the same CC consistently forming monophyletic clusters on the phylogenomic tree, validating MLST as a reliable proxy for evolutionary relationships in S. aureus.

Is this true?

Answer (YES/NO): YES